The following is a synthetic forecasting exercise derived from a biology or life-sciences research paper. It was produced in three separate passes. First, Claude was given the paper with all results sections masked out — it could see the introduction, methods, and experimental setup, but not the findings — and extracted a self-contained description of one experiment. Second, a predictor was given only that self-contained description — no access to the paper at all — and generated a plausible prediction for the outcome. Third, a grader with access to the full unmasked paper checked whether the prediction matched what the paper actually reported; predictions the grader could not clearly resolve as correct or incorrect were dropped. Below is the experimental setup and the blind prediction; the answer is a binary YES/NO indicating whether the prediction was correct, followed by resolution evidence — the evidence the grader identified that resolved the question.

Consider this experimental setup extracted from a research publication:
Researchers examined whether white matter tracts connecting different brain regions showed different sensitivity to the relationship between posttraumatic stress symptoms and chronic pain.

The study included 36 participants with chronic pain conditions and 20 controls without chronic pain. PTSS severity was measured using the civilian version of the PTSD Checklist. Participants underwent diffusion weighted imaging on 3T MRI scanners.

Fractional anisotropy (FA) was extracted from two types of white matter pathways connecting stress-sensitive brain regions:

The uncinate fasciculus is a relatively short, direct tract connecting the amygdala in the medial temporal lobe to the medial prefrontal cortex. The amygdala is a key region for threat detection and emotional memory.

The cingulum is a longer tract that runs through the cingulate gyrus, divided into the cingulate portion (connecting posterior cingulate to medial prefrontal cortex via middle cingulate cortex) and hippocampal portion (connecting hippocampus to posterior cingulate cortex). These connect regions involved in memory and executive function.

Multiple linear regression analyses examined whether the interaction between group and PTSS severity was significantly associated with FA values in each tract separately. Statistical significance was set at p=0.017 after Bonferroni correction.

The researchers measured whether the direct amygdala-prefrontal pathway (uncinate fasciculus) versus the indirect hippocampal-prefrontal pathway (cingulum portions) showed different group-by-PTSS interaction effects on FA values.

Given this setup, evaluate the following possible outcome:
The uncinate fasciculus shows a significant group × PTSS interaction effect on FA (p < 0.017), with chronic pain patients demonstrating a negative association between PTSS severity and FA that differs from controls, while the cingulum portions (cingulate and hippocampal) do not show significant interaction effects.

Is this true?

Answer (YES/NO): NO